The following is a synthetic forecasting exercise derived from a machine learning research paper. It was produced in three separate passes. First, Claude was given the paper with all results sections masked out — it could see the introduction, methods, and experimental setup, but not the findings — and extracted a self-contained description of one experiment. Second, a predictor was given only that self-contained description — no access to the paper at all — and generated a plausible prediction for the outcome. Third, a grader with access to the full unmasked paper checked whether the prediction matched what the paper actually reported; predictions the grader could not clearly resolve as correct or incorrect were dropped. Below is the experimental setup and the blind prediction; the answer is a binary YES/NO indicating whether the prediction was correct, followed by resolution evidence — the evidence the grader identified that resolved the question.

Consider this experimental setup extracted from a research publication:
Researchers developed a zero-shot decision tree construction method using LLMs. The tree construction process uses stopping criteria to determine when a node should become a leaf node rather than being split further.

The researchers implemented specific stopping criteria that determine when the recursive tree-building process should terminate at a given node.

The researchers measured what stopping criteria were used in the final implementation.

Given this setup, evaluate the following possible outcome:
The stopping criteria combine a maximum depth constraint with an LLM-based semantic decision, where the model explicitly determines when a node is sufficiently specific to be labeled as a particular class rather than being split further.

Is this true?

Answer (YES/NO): NO